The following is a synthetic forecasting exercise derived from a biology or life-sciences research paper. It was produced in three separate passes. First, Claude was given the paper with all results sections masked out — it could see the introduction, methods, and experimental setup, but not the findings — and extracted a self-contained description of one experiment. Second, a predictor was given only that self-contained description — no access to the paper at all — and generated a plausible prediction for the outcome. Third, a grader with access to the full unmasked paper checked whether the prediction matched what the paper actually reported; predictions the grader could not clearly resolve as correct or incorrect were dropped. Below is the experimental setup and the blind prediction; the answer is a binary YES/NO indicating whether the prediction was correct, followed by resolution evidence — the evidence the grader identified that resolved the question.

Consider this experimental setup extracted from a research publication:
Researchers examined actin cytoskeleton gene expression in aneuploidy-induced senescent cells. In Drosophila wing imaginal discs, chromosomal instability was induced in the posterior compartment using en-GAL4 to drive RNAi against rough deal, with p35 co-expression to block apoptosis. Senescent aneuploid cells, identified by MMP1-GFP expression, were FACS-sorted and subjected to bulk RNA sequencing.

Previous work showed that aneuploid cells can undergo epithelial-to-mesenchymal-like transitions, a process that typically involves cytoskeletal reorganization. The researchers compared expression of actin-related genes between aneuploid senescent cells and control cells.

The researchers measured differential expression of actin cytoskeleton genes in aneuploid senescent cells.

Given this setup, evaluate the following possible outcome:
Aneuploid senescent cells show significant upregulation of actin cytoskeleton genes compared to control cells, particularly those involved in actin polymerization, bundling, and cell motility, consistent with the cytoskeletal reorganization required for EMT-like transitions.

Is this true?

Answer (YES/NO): YES